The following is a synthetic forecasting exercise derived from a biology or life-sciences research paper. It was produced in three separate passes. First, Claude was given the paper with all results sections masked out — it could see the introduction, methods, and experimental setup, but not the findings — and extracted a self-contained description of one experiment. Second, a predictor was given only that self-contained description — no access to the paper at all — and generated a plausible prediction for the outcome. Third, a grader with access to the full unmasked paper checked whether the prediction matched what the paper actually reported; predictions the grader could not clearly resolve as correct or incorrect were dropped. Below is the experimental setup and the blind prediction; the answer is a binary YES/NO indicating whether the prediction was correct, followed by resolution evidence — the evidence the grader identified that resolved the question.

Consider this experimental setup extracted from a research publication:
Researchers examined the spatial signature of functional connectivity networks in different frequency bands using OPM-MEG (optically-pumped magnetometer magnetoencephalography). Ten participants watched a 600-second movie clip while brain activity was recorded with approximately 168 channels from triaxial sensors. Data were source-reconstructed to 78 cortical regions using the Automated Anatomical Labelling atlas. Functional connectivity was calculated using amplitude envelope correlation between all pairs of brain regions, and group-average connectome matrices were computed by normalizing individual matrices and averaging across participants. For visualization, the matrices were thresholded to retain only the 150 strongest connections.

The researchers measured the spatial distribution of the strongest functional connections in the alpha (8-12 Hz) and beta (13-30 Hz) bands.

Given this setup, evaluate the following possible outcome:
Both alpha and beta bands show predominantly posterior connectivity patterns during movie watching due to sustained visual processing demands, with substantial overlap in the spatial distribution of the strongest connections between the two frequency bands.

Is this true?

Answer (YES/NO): NO